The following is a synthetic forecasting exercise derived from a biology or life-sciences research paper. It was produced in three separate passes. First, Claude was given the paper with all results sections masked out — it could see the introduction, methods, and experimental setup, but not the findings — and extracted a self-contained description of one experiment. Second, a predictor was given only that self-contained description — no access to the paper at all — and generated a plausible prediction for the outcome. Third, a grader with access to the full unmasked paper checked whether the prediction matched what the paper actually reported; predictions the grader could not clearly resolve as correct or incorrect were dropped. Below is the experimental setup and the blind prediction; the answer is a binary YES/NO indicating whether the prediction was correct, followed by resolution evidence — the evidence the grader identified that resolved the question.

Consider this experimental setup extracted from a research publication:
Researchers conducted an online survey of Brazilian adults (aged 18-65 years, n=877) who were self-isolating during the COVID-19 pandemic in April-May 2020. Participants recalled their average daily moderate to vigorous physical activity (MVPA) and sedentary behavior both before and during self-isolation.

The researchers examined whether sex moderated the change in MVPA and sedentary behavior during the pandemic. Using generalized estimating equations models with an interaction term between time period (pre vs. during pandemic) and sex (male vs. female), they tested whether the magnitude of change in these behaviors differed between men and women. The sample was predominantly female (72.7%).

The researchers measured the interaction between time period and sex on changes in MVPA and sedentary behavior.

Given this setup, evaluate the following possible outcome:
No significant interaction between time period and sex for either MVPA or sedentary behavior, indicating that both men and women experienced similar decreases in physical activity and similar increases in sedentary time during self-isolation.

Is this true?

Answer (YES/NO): YES